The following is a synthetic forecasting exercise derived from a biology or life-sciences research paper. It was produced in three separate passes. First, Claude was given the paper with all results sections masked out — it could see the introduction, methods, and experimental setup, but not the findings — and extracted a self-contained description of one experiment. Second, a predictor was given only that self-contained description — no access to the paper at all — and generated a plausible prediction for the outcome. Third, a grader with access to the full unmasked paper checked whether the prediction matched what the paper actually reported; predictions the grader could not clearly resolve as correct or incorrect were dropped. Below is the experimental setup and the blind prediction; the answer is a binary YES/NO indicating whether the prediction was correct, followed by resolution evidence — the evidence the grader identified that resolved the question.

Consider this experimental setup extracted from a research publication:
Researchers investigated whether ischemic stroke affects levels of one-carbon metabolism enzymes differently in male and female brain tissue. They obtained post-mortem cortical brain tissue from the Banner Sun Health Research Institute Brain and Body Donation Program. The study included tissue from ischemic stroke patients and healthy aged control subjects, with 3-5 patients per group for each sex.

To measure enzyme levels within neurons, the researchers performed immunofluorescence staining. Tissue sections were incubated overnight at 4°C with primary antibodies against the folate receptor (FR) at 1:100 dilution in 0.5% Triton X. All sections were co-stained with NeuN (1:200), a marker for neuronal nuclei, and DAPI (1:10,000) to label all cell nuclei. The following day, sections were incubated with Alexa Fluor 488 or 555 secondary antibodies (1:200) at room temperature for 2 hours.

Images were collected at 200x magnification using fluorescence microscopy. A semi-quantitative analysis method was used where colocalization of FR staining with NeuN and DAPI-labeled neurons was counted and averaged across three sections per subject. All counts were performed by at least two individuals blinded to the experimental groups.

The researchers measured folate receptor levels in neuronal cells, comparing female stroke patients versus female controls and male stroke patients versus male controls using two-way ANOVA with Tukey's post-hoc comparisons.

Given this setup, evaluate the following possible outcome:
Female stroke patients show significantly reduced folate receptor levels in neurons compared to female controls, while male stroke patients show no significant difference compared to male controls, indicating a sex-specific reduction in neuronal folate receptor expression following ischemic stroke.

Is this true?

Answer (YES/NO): NO